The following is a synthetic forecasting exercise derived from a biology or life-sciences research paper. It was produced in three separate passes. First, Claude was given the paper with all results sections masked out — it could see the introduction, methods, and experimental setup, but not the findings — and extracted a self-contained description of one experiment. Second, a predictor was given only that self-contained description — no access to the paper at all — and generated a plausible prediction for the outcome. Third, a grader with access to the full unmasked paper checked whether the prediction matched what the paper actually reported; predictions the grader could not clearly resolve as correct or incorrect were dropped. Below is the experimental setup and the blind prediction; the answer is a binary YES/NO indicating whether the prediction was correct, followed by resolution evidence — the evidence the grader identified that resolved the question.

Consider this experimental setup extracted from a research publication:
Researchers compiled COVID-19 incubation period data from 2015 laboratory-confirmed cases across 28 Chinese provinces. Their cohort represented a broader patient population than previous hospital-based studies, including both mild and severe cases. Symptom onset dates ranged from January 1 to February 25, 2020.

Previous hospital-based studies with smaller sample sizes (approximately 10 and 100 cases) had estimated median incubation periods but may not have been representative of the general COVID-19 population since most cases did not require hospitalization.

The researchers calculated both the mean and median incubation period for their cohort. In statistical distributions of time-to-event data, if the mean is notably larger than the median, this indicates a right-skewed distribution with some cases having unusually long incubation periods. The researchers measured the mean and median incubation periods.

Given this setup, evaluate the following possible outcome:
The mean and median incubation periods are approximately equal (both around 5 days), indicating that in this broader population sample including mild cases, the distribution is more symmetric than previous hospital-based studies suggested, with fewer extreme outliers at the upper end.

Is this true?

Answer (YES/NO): NO